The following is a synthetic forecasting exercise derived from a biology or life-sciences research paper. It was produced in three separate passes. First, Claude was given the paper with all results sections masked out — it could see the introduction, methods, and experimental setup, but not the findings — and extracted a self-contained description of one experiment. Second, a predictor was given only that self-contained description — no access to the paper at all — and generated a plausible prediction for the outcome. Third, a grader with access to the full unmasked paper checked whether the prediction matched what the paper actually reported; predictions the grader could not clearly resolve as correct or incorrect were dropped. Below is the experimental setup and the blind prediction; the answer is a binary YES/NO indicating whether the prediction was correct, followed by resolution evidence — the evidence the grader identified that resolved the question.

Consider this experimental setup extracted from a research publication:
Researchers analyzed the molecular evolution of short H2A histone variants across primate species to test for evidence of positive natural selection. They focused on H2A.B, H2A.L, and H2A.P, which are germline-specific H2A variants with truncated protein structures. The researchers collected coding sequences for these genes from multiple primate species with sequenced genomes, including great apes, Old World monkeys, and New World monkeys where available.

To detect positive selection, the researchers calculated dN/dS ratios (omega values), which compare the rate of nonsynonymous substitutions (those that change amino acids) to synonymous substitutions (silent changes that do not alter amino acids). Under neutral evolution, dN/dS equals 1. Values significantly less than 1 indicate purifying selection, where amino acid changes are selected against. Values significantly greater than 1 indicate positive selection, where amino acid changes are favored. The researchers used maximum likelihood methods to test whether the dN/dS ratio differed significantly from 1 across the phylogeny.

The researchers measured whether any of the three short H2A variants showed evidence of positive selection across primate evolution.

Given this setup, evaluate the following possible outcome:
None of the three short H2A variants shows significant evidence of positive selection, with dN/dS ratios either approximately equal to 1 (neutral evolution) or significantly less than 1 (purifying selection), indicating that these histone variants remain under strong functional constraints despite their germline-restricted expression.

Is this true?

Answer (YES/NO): NO